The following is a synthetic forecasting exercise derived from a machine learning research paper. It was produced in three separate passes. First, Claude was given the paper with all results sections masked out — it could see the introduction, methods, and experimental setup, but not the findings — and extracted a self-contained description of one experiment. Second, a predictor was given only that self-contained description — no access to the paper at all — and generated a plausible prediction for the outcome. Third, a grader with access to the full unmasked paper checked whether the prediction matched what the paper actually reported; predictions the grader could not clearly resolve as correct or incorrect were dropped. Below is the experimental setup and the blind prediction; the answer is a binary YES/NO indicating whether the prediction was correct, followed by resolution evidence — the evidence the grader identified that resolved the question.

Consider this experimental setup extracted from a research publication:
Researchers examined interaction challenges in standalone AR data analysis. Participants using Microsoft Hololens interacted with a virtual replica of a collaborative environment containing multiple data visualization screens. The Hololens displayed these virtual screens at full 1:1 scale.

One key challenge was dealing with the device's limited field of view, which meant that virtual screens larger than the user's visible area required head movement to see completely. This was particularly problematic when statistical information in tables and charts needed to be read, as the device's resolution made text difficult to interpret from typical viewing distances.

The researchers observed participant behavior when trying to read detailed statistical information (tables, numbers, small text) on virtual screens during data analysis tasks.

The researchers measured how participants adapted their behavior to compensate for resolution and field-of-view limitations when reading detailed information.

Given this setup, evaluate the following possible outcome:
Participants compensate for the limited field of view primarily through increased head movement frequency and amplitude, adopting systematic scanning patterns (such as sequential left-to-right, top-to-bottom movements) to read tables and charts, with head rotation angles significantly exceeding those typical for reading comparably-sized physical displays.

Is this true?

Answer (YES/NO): NO